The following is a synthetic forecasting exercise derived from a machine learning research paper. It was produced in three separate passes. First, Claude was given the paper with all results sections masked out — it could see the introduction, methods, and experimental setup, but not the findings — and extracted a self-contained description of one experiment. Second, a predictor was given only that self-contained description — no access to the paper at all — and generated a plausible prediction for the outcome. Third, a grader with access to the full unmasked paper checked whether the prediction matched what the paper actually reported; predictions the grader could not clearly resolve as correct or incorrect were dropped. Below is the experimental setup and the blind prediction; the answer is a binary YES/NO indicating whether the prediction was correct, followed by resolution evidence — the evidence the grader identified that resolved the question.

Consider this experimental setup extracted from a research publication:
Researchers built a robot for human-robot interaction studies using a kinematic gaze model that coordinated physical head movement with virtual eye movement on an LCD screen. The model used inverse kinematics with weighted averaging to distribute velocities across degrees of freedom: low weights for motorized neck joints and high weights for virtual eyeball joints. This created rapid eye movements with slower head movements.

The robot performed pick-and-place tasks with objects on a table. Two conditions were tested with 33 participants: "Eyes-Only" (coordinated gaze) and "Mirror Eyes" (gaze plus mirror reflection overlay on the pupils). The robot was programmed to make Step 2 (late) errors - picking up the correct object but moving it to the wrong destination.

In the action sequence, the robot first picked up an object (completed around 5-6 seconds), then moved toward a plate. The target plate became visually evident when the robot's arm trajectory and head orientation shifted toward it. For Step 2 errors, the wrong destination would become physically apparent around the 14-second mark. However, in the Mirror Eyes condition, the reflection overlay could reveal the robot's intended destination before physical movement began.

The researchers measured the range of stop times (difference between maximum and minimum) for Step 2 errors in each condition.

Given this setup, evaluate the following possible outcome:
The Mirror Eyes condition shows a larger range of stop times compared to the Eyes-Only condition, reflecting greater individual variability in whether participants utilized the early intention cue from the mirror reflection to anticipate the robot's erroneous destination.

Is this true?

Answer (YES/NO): YES